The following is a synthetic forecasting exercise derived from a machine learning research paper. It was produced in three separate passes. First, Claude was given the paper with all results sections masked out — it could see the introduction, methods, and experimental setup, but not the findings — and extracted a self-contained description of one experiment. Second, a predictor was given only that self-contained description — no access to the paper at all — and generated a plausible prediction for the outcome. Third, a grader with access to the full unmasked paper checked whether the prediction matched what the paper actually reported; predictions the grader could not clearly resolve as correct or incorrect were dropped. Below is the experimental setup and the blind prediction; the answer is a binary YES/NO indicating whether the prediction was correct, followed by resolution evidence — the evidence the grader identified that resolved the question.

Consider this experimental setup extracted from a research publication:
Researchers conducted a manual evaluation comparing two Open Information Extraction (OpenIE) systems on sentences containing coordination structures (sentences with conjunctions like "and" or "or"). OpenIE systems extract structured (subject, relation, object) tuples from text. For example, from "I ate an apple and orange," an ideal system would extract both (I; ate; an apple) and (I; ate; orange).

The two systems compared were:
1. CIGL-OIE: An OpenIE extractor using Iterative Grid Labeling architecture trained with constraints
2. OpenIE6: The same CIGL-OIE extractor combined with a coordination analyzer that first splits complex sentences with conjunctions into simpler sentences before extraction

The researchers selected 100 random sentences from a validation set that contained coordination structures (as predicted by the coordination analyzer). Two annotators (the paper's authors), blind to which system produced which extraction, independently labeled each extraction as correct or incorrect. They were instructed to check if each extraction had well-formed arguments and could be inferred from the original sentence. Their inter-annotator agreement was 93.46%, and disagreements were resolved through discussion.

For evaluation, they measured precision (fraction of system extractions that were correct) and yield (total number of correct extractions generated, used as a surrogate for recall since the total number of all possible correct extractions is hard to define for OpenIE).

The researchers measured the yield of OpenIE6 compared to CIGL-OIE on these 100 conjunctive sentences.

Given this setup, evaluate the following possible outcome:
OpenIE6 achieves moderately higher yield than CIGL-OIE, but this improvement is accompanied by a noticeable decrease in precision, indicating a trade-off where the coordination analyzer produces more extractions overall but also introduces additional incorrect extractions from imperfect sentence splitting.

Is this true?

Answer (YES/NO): NO